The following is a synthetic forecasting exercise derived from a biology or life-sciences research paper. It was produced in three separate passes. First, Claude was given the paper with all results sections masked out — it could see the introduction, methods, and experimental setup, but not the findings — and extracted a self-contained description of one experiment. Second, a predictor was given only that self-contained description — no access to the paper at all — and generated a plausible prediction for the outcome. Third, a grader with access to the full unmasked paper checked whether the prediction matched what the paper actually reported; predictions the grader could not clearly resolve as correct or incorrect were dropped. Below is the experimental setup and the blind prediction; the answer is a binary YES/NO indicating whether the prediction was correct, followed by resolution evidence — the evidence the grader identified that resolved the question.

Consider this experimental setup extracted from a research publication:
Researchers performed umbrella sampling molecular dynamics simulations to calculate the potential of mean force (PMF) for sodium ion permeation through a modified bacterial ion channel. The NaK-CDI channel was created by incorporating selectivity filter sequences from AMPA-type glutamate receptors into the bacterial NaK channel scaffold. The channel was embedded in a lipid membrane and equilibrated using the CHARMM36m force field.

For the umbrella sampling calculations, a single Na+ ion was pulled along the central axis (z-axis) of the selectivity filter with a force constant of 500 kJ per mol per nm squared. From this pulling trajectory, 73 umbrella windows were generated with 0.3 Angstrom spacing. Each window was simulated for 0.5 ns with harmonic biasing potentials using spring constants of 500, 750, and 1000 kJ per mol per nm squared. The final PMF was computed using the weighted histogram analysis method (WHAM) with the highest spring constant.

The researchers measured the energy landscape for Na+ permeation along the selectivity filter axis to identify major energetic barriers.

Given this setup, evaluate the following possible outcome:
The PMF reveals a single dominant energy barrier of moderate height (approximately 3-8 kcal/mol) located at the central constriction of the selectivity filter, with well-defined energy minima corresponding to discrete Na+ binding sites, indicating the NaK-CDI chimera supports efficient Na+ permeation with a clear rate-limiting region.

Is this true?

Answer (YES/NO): NO